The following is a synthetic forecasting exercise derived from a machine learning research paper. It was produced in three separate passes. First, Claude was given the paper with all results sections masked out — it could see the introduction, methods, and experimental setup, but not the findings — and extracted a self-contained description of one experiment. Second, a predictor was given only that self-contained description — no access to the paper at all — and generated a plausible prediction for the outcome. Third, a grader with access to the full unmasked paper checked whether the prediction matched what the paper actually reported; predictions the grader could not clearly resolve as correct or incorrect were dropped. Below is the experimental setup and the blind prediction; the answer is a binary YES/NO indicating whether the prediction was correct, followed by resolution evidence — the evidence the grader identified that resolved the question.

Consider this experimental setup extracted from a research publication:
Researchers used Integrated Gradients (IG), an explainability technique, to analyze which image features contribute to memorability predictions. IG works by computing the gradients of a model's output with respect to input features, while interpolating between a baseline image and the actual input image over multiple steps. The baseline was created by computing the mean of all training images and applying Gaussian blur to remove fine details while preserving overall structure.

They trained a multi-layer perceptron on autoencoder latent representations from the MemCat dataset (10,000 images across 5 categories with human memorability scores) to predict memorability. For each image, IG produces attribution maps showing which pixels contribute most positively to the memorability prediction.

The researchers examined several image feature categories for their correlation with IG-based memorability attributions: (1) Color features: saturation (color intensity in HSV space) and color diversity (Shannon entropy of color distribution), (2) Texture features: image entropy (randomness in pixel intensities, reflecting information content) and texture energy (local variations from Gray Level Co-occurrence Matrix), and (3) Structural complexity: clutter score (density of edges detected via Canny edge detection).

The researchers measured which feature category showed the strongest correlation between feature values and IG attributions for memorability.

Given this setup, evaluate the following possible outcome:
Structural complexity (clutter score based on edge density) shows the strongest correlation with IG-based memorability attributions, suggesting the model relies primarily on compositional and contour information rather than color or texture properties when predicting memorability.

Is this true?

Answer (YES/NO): NO